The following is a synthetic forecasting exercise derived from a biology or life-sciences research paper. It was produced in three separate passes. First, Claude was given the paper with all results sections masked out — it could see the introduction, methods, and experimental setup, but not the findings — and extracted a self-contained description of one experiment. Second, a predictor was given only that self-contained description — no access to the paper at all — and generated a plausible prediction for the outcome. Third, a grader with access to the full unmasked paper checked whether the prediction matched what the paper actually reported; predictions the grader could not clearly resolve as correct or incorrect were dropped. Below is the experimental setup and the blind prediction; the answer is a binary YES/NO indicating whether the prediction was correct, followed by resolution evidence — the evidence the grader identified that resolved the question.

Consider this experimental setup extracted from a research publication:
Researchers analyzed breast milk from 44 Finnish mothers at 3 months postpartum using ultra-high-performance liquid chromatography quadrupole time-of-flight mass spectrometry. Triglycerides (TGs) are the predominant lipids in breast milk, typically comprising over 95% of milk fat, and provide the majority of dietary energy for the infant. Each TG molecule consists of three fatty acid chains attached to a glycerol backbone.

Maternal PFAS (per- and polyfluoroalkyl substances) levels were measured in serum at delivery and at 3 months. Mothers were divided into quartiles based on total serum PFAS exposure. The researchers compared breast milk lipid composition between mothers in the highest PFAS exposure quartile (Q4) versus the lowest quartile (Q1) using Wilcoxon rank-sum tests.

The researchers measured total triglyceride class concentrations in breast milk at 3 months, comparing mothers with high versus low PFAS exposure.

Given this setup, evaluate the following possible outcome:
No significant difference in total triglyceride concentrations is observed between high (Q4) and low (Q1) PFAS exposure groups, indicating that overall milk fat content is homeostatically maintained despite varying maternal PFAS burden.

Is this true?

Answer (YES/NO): YES